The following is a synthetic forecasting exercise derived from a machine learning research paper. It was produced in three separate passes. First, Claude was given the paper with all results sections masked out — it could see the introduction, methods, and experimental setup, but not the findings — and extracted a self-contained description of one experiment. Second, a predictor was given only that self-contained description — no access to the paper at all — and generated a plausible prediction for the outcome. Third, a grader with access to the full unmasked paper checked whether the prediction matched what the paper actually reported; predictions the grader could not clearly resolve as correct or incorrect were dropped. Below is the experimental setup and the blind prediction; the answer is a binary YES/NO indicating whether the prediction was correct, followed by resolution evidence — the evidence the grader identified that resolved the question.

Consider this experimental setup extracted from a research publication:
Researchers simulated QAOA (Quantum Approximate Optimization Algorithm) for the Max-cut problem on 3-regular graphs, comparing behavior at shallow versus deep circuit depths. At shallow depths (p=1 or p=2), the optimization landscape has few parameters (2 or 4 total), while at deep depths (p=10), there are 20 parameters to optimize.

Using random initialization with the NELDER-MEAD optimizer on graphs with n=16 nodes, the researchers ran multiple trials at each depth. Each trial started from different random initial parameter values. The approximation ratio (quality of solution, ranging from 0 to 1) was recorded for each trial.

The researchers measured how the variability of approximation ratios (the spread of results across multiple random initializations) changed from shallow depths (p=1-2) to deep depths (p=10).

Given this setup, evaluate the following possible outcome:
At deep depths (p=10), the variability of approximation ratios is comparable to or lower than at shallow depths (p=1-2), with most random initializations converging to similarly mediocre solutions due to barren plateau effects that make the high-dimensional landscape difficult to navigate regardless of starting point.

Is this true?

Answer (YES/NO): NO